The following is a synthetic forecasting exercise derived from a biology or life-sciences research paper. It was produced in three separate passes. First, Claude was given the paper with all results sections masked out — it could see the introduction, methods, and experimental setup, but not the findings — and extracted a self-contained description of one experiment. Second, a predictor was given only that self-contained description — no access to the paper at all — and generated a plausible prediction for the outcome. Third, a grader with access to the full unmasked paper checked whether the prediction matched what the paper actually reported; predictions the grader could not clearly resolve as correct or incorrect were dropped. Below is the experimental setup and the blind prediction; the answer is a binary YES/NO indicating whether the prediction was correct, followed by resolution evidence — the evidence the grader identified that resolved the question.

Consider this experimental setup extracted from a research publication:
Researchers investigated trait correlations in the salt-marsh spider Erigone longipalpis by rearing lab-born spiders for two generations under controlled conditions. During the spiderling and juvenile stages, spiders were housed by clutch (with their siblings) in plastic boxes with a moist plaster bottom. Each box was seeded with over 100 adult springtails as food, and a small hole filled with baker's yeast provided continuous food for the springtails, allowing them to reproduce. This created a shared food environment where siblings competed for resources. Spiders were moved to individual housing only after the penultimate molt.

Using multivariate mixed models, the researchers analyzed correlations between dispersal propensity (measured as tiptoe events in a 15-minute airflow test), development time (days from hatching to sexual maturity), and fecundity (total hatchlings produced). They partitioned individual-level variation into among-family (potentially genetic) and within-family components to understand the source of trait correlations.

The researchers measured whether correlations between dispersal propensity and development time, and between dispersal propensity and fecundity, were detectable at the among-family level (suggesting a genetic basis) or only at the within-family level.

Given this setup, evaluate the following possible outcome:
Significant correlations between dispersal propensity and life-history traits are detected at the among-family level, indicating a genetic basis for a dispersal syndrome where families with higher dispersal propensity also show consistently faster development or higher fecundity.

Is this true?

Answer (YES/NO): NO